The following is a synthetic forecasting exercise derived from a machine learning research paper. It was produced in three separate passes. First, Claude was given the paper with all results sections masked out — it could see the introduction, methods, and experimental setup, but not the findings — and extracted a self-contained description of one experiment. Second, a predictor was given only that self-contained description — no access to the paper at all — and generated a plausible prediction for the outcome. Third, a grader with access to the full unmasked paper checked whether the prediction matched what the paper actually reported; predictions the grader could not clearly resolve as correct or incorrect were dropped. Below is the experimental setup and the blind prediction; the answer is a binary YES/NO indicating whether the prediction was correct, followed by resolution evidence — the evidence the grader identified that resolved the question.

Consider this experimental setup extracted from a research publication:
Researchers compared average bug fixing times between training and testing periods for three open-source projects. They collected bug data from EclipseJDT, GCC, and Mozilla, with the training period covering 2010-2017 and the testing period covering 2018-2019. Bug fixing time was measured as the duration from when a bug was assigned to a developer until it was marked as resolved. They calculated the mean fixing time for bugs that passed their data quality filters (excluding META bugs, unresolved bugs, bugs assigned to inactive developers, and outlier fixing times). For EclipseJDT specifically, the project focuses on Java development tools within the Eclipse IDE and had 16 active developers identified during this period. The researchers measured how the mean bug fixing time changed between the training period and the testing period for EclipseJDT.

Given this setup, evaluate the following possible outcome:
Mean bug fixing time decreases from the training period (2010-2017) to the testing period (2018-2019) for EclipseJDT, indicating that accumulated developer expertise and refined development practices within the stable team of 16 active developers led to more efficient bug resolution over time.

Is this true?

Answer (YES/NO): YES